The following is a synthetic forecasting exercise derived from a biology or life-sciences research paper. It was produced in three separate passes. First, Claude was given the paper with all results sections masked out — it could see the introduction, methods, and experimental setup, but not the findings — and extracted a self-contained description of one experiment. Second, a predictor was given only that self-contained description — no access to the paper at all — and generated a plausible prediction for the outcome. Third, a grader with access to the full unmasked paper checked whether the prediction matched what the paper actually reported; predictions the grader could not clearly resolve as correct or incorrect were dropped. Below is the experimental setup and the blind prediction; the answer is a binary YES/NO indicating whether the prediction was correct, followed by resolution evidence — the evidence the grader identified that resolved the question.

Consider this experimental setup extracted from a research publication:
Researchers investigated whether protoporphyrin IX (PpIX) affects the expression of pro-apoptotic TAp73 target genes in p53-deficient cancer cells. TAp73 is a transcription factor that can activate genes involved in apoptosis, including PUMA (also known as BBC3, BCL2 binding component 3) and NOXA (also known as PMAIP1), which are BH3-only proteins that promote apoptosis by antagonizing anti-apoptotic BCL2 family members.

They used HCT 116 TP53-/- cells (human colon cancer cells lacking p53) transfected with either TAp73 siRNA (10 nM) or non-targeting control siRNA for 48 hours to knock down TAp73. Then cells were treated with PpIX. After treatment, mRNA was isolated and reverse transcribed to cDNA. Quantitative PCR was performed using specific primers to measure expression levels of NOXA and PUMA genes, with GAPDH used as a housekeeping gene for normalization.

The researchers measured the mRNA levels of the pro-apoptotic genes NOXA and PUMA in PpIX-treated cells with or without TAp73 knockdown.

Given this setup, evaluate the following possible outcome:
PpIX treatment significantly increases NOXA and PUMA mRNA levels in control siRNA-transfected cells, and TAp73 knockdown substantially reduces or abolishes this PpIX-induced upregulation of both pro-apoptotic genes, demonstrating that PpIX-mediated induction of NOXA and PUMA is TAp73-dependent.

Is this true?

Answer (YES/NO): YES